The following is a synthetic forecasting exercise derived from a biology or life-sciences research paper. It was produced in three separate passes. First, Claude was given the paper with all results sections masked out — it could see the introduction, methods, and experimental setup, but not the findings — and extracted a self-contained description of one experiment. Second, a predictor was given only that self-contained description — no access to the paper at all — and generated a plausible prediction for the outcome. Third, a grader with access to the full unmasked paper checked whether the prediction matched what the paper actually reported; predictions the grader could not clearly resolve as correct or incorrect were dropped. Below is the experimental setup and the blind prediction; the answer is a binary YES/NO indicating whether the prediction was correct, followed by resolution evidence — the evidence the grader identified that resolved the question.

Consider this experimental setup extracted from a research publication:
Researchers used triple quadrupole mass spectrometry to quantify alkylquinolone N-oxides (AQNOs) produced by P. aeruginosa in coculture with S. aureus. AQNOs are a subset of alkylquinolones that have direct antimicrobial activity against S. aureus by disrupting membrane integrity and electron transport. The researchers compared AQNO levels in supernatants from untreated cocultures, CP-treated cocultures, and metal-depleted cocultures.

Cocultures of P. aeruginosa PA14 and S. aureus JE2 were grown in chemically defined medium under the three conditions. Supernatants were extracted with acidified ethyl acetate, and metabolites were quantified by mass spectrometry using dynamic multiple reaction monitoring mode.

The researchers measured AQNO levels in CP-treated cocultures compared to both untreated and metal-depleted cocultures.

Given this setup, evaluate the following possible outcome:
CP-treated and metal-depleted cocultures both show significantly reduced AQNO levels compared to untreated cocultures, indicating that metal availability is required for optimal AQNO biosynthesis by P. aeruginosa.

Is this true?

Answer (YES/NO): NO